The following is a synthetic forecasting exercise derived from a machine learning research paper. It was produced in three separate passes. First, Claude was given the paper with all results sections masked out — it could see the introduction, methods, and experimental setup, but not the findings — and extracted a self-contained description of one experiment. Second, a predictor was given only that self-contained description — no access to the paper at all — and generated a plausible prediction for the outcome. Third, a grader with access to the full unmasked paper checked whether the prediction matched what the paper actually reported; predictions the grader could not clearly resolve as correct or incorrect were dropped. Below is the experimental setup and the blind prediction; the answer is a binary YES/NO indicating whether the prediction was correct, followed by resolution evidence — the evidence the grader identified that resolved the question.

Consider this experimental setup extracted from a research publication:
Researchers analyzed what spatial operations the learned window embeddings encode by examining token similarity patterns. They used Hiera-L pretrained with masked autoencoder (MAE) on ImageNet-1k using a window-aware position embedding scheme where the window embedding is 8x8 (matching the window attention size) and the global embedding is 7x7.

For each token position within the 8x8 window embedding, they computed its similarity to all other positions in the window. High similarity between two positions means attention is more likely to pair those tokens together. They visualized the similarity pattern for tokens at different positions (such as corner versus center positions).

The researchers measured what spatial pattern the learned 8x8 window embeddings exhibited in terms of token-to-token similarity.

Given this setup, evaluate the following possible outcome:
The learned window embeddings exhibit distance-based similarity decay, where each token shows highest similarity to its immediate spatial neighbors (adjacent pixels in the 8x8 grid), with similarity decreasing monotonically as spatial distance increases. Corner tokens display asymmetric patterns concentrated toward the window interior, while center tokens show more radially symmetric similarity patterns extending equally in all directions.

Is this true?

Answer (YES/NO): NO